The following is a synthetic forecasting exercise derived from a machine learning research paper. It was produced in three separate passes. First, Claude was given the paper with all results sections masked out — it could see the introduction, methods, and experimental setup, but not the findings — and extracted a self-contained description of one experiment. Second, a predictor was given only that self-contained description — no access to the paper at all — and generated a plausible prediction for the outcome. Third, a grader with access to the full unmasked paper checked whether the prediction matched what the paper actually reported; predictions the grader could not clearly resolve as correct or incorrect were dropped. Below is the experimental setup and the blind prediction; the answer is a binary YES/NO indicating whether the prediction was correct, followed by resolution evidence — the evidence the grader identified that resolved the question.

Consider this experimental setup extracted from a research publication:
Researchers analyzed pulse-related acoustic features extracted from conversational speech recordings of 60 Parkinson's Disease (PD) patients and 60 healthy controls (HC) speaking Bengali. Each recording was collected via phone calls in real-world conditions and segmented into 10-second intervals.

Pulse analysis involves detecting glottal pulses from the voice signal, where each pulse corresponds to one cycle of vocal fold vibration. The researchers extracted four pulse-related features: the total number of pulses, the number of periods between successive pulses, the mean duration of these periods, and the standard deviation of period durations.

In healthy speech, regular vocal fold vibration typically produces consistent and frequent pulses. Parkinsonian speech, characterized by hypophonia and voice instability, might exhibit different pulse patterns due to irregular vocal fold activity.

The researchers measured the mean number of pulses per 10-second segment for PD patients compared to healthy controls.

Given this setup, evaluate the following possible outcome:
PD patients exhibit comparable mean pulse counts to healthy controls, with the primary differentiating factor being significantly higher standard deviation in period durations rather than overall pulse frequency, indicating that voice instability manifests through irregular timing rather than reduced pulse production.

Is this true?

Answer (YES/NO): NO